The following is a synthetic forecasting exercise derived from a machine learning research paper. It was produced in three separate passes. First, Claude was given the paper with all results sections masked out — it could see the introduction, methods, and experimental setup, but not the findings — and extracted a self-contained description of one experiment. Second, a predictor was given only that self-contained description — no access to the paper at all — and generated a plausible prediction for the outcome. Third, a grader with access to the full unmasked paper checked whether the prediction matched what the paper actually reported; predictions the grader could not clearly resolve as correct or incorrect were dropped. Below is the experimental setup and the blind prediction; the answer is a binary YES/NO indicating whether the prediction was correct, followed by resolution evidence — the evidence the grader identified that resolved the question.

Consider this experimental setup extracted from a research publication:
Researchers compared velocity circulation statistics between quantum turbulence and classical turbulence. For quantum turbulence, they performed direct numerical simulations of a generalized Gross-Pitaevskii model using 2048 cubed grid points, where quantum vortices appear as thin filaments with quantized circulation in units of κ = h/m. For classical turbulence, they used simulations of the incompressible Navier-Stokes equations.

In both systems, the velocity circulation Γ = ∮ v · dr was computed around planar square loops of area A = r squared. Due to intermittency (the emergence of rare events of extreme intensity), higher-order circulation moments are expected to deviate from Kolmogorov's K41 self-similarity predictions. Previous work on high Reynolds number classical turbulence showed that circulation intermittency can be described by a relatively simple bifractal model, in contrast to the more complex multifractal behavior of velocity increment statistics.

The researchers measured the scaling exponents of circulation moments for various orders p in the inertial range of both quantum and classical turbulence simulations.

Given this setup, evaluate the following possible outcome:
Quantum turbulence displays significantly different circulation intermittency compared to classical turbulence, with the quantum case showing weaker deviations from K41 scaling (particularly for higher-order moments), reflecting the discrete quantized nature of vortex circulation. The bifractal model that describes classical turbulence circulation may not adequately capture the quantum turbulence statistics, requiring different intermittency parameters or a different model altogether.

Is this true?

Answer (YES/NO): NO